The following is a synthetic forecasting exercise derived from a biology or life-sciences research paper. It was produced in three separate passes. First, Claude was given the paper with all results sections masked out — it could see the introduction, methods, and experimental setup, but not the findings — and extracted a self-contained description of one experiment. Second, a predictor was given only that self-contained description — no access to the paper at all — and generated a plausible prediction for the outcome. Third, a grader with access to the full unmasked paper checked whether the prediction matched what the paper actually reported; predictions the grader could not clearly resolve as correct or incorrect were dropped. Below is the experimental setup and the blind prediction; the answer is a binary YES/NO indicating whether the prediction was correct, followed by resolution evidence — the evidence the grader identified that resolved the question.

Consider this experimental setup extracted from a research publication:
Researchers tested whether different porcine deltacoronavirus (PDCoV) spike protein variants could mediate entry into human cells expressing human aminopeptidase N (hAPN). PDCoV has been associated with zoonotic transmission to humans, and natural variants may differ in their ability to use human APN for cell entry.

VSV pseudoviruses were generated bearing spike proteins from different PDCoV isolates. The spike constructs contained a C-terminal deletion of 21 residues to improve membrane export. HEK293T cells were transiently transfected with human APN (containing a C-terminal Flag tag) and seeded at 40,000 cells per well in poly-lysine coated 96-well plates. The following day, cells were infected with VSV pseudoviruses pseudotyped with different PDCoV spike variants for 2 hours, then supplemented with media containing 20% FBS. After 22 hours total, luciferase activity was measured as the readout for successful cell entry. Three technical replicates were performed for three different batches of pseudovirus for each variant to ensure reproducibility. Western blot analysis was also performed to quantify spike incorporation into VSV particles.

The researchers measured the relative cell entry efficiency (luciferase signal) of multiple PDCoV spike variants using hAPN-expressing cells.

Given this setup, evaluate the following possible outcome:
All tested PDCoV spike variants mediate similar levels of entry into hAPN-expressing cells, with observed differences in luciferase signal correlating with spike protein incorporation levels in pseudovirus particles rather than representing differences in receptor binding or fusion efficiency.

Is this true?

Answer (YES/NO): NO